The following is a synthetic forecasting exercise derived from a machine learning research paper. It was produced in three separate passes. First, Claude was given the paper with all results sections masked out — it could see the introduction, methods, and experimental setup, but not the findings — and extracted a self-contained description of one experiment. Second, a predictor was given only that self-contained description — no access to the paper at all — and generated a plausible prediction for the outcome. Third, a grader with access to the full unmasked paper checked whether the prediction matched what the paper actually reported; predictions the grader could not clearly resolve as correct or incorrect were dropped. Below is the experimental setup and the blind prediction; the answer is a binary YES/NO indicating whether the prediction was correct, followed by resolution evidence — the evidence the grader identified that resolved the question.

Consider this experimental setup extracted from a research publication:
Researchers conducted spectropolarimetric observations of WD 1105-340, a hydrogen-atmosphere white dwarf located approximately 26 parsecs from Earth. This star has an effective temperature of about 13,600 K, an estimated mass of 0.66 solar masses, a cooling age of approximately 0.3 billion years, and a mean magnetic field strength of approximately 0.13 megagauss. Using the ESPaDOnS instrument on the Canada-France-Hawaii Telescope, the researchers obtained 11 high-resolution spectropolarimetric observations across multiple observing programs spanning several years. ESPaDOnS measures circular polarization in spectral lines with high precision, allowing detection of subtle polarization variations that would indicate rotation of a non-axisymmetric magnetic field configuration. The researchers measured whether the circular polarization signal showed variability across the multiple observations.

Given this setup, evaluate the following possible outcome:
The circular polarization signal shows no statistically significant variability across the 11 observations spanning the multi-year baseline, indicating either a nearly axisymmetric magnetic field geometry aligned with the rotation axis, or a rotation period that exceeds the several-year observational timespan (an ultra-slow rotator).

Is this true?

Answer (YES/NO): NO